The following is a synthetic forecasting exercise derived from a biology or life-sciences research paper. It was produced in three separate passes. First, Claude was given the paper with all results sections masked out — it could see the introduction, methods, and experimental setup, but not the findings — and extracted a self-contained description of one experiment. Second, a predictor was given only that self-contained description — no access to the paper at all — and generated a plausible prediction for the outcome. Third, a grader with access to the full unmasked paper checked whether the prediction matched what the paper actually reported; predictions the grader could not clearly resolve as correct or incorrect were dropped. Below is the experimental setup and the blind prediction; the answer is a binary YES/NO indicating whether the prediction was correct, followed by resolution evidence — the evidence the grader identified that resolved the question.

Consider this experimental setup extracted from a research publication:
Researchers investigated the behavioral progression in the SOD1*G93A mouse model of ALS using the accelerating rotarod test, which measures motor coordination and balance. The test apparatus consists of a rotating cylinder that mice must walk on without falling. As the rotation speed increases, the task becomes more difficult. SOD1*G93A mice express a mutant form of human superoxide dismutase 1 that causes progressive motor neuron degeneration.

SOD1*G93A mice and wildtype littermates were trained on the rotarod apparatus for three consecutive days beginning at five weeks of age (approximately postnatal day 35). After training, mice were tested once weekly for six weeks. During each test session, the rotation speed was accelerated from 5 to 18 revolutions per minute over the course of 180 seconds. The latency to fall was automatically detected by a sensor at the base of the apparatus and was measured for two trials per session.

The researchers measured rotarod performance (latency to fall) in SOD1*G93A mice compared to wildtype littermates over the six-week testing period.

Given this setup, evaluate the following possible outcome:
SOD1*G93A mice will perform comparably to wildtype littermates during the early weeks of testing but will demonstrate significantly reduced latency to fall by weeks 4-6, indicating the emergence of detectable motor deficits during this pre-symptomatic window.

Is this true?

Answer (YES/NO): NO